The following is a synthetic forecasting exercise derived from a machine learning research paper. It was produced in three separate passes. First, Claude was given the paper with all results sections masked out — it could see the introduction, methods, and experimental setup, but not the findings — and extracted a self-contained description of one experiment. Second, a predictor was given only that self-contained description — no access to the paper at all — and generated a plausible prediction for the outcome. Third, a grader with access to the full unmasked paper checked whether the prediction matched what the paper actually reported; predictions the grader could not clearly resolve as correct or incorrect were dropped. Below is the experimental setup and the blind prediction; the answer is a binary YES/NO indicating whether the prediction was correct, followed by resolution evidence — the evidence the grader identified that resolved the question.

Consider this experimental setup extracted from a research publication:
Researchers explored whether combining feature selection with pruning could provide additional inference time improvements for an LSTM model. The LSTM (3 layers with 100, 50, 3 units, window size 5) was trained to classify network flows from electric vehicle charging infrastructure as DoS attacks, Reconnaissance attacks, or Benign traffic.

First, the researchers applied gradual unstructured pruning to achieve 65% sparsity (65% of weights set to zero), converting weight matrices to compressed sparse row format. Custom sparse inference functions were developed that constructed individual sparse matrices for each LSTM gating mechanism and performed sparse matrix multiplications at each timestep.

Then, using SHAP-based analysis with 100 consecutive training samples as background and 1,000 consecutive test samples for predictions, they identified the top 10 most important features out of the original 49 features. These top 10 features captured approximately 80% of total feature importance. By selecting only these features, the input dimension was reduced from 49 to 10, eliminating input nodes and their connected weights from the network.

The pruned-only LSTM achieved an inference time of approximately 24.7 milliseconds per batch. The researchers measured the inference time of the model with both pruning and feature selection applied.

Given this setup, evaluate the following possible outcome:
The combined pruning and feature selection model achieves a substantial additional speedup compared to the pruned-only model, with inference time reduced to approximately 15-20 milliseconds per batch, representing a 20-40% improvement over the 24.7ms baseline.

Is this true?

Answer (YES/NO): NO